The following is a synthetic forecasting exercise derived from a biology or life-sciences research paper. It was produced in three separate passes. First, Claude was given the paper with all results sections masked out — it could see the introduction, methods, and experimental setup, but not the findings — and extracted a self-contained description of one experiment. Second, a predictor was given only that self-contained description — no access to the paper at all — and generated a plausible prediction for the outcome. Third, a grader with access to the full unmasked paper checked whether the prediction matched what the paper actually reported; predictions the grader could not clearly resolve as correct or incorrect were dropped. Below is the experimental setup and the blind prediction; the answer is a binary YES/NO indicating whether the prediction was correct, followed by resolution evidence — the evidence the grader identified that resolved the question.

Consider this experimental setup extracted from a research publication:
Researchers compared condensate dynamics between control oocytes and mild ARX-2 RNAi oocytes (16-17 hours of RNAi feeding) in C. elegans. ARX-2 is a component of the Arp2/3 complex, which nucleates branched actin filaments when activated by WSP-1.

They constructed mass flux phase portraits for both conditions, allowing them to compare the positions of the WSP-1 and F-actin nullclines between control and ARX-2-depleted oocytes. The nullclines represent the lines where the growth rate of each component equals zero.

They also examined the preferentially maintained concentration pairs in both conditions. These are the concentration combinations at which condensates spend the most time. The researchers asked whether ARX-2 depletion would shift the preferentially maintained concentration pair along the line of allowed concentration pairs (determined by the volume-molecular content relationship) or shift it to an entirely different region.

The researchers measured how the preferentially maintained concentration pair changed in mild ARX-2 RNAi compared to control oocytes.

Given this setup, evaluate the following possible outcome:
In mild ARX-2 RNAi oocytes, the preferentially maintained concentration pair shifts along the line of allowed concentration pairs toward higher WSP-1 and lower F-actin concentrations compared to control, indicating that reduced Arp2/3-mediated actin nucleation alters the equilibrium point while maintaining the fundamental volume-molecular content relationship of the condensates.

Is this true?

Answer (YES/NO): YES